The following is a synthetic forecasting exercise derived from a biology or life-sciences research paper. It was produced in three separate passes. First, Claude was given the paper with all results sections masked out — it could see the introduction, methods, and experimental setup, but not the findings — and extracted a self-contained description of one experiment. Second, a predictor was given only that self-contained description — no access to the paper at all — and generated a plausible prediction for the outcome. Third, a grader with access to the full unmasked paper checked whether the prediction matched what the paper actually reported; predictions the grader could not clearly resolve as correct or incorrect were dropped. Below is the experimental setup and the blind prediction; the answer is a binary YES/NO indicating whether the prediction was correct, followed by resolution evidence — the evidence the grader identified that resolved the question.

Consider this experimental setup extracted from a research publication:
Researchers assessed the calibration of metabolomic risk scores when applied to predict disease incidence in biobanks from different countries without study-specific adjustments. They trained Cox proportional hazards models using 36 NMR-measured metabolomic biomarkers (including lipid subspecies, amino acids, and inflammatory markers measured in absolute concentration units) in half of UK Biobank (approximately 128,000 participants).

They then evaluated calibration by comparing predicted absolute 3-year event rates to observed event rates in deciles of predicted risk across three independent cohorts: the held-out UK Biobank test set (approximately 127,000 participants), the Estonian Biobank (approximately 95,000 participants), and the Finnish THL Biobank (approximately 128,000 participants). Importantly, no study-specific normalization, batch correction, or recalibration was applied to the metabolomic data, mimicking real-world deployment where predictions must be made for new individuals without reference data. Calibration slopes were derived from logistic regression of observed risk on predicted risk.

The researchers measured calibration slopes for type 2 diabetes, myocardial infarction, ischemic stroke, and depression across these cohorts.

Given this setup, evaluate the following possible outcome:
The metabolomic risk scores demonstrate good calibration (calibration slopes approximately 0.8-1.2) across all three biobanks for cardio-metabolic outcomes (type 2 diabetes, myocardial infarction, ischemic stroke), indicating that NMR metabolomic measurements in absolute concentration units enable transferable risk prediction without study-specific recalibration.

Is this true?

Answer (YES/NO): YES